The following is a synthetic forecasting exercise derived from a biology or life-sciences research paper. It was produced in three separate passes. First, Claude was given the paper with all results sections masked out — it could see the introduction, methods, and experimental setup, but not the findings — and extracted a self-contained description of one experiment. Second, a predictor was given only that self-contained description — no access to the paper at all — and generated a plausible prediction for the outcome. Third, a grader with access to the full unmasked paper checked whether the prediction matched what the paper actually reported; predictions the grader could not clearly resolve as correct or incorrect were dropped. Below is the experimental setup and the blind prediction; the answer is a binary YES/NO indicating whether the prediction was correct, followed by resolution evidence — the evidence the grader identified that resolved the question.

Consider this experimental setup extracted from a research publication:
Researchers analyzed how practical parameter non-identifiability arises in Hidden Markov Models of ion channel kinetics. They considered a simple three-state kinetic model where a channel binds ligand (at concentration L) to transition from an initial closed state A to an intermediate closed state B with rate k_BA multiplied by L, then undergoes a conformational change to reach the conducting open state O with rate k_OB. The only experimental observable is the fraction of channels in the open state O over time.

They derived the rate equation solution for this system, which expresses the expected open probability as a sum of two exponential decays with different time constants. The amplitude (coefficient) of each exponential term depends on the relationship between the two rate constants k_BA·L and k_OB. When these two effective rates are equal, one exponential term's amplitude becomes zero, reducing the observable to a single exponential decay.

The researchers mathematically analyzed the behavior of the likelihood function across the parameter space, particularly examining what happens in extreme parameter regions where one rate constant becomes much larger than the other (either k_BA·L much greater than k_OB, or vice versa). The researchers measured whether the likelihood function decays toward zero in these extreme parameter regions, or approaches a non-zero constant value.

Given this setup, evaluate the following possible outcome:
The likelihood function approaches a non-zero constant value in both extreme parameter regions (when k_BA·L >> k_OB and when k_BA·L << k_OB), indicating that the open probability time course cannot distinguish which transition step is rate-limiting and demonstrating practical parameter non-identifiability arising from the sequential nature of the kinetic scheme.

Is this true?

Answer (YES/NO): YES